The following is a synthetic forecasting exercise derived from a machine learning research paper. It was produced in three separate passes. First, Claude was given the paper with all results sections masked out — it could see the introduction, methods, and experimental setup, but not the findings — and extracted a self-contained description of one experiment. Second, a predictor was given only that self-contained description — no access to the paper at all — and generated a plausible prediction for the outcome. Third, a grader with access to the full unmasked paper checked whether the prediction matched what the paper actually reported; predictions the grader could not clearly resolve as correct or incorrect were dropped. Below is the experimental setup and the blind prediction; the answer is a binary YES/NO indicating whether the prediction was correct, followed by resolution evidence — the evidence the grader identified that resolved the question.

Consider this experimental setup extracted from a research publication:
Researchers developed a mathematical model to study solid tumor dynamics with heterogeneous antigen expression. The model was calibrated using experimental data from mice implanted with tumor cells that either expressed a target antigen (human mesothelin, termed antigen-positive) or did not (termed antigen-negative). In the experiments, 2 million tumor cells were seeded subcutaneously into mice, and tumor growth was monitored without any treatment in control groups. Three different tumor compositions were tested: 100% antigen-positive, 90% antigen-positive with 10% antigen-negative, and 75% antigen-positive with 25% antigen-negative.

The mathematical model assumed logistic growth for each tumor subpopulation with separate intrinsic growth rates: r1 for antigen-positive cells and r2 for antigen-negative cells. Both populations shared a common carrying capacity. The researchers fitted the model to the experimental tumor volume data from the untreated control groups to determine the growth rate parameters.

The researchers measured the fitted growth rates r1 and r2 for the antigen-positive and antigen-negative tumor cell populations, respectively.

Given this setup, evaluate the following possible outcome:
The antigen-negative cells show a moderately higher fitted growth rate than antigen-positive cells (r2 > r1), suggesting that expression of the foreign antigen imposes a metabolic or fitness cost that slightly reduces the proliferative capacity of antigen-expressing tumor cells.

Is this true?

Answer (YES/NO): NO